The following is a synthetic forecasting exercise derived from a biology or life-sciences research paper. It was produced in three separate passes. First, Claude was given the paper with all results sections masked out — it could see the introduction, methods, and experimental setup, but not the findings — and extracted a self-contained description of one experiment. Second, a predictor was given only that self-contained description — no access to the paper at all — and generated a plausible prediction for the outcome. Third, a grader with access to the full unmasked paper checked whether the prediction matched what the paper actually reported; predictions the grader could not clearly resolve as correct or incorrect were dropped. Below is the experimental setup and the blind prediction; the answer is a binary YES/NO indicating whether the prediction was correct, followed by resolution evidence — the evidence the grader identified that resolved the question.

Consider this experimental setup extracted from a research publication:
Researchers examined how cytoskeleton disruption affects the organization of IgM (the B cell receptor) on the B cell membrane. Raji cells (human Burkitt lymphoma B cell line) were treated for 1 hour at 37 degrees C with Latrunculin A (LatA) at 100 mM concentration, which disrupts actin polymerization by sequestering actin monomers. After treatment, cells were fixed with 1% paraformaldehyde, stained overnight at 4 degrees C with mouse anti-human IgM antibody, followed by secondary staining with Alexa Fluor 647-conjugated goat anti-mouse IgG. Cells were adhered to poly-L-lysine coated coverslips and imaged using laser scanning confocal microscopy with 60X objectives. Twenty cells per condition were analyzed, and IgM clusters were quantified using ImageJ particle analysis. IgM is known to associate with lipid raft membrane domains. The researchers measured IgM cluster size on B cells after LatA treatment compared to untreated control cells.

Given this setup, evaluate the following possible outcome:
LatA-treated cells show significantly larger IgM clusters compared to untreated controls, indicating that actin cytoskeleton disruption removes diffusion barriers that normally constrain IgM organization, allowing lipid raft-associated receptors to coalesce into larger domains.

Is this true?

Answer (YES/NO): YES